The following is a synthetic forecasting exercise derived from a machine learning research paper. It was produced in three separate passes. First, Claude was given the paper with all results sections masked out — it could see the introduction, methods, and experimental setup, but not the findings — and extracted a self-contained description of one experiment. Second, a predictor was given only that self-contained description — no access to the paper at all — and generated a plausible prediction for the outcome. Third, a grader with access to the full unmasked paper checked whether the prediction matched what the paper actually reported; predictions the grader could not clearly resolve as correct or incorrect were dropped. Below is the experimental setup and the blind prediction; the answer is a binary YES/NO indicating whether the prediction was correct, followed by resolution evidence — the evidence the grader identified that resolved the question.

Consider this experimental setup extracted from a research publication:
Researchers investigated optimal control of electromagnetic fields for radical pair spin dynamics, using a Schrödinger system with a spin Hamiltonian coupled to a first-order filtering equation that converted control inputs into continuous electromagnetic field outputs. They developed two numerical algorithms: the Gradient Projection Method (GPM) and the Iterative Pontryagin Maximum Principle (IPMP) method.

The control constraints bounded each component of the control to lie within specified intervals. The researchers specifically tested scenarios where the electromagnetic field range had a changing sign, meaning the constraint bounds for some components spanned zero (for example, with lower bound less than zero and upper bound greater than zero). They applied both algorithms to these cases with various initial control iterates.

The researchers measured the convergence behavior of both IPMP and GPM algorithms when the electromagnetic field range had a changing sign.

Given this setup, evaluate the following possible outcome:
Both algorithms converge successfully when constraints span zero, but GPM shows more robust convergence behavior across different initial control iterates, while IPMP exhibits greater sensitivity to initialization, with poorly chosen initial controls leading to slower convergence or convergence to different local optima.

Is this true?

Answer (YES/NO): NO